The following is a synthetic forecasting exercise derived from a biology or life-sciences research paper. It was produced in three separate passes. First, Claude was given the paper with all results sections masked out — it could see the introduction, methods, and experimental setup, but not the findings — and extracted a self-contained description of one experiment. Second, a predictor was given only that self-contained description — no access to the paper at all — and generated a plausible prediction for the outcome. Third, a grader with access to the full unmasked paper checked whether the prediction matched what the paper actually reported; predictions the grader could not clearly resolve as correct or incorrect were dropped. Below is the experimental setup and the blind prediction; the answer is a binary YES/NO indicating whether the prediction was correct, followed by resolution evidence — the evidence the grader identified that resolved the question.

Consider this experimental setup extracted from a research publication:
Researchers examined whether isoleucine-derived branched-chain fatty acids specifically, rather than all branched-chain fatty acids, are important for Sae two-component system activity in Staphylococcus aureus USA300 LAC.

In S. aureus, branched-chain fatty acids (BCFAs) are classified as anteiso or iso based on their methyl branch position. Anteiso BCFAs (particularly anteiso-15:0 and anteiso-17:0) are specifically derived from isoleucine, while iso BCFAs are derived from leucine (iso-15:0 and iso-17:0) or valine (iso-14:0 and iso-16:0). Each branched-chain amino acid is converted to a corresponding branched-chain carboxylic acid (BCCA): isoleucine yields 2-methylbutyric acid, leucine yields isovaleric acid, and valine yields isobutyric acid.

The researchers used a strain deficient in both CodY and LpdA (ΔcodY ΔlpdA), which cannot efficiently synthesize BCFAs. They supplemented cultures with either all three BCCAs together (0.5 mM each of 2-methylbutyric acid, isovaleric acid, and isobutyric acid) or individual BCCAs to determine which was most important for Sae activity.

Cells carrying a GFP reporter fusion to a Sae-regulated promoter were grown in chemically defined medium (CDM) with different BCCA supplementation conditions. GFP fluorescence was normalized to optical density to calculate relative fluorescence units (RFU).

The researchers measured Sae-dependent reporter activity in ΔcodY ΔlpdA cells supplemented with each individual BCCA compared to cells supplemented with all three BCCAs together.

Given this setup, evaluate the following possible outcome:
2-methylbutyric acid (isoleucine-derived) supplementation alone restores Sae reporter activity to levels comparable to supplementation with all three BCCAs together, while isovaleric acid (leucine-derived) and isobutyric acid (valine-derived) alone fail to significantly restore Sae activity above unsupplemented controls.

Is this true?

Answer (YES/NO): NO